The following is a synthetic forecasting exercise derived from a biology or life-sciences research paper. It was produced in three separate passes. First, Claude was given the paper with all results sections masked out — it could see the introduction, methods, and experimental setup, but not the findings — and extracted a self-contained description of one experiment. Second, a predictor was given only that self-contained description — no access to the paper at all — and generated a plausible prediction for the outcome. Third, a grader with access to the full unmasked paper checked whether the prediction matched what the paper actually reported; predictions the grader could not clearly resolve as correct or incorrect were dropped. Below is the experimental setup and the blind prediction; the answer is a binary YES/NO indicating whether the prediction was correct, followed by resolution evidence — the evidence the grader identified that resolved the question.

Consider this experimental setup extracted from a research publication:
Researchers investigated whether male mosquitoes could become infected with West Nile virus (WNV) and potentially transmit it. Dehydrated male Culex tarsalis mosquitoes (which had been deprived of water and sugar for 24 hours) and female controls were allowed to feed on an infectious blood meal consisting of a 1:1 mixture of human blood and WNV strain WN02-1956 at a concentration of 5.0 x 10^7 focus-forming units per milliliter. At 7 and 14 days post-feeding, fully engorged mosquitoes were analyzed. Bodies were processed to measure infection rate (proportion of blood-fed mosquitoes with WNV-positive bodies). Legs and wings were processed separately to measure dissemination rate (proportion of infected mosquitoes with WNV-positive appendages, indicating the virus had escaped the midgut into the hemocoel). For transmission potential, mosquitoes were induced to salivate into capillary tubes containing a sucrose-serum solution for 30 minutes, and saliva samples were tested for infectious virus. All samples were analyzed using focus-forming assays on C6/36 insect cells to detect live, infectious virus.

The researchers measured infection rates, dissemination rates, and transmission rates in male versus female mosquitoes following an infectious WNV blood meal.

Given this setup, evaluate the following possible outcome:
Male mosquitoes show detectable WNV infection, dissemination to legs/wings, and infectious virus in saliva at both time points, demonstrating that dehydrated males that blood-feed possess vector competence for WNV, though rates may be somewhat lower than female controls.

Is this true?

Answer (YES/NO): NO